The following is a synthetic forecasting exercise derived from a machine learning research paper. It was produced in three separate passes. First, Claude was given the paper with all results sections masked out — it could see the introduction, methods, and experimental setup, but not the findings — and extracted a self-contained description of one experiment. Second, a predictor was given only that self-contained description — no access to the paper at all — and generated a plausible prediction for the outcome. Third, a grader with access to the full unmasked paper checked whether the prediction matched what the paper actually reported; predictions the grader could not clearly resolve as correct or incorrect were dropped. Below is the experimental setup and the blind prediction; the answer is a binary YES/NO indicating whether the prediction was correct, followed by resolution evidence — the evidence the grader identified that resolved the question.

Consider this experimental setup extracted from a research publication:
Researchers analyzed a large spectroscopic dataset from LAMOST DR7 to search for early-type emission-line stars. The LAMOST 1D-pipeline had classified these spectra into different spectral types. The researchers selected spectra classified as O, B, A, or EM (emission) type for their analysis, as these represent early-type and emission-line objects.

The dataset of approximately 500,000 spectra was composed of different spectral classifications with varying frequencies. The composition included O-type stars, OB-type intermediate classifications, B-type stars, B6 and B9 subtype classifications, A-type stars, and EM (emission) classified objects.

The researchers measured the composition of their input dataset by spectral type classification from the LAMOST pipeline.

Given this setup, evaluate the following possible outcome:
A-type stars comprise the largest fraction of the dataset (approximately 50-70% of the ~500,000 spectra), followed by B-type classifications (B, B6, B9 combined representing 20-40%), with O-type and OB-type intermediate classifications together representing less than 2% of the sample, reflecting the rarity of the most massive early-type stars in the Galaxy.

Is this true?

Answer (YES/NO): NO